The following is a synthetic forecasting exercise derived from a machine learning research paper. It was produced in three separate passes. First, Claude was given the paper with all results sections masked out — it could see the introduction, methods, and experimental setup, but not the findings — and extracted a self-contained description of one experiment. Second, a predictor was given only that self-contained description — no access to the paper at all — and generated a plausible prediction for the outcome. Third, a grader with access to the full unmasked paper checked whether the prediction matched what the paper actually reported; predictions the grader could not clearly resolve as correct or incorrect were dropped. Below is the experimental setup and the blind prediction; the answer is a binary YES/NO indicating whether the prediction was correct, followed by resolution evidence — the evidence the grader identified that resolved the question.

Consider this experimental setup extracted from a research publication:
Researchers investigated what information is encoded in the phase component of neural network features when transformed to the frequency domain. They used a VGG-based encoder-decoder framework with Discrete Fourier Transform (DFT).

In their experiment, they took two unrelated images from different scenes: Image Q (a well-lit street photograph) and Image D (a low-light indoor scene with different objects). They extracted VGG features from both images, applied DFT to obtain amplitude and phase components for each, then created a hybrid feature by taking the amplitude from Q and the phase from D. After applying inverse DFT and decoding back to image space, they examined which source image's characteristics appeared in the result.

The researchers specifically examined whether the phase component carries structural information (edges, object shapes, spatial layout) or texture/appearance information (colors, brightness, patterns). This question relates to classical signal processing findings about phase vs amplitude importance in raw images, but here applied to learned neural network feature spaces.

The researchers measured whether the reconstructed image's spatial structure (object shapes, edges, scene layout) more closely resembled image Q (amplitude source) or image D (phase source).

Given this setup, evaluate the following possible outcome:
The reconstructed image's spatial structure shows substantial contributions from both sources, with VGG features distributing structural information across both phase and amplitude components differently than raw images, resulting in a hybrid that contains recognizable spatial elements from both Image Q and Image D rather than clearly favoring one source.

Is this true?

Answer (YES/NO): NO